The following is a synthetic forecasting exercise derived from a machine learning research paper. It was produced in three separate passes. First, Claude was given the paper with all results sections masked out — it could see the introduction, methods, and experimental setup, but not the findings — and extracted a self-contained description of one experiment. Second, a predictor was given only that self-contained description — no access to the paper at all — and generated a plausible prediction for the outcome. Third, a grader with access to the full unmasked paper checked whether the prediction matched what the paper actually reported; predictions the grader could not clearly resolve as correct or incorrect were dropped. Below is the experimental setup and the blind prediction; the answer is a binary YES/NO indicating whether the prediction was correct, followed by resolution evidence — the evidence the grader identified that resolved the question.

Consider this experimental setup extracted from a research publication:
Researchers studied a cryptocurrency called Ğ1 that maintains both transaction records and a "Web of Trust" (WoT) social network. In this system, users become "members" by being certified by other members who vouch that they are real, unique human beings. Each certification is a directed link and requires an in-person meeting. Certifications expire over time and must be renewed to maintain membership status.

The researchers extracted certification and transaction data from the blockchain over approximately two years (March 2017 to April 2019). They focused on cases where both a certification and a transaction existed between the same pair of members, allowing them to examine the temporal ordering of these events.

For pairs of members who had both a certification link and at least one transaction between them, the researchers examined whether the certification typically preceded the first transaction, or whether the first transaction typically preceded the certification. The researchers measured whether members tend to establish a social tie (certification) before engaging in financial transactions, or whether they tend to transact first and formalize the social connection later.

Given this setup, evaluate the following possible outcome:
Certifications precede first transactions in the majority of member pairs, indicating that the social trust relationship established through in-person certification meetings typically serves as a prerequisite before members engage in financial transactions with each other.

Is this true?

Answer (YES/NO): YES